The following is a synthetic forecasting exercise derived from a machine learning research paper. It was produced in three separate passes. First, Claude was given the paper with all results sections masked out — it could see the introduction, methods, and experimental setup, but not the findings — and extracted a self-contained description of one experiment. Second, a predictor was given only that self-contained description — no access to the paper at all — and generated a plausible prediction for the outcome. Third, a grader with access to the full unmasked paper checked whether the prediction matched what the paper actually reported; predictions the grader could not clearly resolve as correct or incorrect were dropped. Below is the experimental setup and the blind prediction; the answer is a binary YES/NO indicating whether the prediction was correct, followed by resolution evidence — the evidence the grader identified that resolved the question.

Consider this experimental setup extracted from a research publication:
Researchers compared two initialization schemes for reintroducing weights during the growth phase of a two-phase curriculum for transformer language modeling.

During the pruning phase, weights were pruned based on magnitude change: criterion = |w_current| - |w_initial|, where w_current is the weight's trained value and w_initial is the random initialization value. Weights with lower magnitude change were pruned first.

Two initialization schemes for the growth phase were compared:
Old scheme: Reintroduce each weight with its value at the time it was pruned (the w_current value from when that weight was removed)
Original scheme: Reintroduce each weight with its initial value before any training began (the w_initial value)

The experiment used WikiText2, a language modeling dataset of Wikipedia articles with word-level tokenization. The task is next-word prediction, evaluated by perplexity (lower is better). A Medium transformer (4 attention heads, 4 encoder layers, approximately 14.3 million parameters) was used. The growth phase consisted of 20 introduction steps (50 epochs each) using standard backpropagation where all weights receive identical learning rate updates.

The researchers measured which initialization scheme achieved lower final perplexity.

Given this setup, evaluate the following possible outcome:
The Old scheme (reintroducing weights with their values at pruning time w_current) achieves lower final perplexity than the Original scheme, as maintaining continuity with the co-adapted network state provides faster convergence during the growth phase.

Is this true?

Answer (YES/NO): NO